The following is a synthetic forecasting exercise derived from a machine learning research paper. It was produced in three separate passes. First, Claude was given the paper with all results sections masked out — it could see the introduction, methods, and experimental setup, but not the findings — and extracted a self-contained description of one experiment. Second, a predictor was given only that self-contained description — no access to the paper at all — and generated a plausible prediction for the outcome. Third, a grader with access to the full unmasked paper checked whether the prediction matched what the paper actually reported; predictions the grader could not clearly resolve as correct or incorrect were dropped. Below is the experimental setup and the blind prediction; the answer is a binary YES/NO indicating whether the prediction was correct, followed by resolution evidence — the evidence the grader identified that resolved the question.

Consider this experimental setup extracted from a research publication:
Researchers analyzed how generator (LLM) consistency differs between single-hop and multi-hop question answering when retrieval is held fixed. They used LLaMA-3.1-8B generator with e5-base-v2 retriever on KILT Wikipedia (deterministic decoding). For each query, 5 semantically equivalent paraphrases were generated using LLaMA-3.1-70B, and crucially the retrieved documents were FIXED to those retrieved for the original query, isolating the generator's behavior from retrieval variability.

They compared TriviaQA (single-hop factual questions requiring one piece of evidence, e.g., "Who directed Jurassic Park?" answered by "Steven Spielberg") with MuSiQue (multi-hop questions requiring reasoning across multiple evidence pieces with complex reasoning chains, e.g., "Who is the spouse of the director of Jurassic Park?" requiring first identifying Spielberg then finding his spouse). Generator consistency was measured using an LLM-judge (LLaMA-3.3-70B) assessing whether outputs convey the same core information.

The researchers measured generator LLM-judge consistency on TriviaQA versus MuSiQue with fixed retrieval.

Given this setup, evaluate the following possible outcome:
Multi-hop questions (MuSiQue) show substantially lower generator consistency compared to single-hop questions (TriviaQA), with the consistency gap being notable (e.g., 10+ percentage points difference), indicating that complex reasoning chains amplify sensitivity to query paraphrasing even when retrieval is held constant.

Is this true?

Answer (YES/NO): YES